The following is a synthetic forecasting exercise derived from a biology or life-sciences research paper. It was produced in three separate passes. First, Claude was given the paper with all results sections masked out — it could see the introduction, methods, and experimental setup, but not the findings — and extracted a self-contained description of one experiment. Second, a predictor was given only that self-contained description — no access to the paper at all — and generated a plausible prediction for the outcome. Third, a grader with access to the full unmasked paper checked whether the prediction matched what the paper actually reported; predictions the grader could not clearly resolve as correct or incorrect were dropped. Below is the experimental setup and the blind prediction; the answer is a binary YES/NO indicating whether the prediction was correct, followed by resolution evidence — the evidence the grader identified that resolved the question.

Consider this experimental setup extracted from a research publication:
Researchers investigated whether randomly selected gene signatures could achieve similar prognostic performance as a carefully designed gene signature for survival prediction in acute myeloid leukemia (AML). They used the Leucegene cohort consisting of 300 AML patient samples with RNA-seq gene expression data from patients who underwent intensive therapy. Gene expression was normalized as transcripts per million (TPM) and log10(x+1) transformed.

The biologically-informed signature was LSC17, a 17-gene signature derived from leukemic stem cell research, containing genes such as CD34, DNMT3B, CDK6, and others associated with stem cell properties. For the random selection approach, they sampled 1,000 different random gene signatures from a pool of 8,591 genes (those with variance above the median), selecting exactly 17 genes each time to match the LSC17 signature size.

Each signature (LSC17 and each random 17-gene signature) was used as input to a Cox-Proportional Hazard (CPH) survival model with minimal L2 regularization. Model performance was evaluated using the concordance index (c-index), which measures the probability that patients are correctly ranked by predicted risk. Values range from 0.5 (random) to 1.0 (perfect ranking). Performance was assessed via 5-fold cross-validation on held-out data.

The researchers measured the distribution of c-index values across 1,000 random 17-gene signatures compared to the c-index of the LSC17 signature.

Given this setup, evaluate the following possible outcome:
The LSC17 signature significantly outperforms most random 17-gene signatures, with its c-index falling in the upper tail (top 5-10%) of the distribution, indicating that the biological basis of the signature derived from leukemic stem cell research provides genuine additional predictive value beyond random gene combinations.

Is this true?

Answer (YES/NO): NO